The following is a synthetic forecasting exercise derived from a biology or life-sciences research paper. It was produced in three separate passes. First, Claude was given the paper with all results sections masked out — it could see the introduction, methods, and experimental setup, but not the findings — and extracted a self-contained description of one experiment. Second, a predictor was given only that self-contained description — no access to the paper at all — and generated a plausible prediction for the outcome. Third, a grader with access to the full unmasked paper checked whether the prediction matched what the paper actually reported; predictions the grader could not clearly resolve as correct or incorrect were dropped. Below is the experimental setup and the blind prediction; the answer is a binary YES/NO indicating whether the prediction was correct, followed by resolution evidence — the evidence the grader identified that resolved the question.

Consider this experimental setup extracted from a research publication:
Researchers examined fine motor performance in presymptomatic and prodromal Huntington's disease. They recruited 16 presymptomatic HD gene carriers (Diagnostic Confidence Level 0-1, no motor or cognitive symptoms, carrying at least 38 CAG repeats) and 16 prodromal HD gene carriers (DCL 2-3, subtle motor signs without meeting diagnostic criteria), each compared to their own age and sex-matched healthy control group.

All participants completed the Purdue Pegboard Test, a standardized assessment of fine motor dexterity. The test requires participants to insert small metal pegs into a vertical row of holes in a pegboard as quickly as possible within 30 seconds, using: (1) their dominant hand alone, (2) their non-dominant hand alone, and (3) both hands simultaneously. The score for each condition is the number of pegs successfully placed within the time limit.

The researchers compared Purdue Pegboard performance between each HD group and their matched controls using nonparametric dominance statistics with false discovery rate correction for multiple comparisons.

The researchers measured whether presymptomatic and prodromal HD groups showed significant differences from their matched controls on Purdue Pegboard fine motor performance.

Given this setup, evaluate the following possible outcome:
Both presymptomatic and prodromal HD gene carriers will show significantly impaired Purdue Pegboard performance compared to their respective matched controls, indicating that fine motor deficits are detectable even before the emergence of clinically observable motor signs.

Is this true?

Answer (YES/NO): NO